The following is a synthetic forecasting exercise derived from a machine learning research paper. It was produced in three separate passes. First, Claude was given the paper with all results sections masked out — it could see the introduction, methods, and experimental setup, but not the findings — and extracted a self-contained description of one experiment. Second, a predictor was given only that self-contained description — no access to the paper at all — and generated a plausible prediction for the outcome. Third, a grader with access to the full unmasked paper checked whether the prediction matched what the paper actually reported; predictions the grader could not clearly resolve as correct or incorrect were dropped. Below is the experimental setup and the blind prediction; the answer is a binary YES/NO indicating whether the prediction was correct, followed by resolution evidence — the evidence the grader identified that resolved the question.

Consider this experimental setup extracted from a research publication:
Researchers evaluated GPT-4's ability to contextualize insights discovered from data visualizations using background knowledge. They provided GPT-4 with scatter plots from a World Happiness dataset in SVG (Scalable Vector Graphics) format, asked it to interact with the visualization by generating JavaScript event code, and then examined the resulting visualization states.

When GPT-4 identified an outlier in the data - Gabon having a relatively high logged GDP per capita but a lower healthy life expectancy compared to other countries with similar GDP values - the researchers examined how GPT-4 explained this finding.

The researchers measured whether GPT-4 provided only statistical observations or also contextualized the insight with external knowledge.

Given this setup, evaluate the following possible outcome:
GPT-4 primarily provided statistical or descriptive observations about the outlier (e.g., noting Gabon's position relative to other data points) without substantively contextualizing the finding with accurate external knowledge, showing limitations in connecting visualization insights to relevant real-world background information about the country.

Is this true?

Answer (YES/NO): NO